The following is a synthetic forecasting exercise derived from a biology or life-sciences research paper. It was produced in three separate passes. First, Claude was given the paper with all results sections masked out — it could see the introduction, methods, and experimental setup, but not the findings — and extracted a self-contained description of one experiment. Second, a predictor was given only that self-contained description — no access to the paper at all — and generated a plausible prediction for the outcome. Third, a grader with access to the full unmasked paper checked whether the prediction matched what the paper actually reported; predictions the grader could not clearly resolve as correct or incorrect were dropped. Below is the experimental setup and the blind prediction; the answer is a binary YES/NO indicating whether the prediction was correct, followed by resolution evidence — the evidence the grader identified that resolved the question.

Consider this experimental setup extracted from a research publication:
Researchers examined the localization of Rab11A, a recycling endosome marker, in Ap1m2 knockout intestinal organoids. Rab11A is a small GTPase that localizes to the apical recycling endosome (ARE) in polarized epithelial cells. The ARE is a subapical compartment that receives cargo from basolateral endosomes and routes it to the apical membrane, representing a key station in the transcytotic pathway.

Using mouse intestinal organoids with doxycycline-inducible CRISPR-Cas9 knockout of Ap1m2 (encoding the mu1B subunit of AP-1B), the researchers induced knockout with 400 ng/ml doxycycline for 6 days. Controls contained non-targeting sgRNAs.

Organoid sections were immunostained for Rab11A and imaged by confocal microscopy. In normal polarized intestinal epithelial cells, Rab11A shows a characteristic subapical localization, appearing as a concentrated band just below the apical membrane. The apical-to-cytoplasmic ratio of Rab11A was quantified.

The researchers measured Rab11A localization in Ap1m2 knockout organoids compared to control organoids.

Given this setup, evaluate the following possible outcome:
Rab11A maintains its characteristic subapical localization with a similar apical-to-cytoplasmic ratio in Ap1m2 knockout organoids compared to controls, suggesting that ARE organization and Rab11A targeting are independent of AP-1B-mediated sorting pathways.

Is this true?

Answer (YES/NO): NO